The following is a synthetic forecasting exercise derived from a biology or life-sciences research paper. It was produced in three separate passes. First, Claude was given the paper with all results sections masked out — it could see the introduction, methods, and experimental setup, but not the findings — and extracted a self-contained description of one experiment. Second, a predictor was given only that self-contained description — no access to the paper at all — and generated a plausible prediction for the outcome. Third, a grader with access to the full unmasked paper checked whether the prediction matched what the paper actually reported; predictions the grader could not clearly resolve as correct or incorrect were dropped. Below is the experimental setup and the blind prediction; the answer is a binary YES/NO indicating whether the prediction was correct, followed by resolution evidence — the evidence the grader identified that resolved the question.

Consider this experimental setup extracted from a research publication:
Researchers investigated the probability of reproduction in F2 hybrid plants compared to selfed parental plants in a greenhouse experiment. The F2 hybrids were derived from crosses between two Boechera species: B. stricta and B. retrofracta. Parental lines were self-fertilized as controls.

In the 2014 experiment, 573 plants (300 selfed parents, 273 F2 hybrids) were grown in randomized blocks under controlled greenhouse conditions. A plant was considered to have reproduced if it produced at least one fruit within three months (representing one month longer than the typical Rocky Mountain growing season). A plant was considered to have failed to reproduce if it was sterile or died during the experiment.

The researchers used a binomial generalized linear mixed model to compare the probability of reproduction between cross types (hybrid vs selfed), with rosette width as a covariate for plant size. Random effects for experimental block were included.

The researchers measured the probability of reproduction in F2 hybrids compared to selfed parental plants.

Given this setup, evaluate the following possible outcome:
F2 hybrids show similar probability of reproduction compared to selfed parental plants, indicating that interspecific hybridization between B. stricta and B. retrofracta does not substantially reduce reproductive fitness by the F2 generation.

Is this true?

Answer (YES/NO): NO